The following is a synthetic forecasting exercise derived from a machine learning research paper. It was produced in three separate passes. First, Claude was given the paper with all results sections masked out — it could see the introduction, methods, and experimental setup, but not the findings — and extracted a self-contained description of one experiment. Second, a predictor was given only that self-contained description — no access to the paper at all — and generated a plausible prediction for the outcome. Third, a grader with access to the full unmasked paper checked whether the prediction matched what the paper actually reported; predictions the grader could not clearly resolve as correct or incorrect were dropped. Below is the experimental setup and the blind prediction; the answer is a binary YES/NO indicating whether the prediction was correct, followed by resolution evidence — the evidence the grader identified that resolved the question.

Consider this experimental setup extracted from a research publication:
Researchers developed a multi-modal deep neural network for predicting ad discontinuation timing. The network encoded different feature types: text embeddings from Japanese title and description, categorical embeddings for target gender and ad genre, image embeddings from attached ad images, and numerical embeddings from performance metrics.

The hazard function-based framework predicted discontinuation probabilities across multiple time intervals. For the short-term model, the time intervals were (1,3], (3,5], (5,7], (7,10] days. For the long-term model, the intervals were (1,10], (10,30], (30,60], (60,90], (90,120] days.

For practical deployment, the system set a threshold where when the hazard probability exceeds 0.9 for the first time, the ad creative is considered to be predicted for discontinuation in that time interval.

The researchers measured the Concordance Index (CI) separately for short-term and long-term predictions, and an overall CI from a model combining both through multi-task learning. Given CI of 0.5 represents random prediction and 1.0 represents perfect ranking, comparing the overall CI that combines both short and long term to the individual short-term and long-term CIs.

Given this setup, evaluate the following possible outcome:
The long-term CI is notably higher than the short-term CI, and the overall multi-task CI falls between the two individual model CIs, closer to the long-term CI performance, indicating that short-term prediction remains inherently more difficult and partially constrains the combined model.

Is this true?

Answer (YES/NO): NO